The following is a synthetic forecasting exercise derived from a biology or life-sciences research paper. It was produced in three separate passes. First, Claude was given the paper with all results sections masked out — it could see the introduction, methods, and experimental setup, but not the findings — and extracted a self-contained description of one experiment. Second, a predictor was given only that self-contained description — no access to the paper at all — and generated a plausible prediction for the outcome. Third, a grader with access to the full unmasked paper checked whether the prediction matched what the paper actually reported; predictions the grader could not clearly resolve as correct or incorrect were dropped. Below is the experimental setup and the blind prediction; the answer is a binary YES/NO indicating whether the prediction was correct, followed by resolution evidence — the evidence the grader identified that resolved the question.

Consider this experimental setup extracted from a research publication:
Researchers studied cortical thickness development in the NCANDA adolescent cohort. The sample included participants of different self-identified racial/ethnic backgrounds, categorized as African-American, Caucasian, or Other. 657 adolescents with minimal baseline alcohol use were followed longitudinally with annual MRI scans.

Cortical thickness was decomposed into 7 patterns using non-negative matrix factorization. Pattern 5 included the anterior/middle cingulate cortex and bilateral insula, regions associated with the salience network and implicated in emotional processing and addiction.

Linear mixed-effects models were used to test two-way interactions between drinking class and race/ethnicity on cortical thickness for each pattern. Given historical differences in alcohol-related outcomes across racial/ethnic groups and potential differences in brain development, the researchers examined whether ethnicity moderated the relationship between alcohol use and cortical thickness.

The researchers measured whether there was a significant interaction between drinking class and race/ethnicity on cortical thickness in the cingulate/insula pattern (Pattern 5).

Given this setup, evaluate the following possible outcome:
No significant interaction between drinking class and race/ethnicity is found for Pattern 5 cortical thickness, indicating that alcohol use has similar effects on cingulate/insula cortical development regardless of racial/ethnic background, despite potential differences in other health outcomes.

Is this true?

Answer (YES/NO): YES